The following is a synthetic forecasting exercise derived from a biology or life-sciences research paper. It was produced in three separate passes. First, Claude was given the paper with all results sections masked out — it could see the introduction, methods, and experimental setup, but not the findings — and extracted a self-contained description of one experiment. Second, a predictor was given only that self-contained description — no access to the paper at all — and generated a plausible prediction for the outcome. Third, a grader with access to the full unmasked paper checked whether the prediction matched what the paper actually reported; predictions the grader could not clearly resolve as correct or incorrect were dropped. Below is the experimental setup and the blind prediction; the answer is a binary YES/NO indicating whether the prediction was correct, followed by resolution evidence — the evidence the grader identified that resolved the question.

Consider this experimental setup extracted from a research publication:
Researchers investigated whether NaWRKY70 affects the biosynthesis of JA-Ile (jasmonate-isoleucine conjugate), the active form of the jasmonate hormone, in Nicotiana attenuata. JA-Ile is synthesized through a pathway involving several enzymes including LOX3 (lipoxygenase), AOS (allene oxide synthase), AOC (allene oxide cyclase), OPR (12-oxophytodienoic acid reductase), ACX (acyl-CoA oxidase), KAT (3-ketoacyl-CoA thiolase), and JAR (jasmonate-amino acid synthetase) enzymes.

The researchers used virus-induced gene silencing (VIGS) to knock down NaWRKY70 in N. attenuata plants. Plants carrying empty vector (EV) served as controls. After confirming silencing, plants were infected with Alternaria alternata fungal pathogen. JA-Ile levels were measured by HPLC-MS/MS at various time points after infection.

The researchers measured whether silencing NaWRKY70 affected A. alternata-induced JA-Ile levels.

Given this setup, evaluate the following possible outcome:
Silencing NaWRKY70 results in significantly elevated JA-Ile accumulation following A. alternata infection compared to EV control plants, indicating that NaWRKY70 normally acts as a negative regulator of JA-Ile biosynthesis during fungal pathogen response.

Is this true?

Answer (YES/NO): NO